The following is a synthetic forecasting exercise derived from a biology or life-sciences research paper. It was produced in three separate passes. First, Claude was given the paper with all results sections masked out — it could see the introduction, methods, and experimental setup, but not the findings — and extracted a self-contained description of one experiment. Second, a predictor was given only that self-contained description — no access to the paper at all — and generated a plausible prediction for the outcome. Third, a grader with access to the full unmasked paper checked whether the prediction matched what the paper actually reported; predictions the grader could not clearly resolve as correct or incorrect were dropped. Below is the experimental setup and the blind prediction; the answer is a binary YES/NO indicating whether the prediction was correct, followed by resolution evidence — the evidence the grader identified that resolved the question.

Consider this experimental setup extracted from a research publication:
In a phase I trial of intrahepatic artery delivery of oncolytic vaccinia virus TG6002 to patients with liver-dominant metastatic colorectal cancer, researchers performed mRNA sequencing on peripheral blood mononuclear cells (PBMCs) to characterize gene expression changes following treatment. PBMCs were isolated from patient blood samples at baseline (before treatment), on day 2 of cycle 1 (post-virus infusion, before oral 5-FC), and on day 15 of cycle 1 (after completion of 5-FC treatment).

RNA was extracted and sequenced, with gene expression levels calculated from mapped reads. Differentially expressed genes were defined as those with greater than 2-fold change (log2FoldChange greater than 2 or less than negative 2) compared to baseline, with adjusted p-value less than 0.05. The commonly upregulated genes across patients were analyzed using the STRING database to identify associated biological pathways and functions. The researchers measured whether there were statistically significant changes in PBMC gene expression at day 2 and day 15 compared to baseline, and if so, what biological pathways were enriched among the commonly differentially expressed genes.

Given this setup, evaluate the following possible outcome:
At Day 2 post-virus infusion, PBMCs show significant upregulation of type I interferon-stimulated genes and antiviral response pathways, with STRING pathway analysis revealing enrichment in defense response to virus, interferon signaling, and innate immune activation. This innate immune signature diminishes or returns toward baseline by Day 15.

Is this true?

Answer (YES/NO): NO